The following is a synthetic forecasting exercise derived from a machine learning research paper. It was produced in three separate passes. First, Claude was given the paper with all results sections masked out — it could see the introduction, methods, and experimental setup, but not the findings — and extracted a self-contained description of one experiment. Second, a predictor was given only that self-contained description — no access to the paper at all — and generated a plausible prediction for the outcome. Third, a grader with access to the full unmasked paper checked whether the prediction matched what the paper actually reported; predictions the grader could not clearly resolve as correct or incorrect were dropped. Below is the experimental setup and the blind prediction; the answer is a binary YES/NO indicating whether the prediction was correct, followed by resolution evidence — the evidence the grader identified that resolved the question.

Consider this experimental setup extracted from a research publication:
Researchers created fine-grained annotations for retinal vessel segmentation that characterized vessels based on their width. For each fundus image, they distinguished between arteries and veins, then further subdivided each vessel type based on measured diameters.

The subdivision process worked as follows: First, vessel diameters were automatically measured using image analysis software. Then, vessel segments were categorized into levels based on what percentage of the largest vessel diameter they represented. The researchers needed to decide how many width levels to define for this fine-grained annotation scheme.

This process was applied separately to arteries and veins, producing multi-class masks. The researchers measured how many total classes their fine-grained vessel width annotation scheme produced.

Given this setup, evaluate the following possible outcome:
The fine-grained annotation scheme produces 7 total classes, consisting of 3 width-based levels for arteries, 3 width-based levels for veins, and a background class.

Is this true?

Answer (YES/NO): NO